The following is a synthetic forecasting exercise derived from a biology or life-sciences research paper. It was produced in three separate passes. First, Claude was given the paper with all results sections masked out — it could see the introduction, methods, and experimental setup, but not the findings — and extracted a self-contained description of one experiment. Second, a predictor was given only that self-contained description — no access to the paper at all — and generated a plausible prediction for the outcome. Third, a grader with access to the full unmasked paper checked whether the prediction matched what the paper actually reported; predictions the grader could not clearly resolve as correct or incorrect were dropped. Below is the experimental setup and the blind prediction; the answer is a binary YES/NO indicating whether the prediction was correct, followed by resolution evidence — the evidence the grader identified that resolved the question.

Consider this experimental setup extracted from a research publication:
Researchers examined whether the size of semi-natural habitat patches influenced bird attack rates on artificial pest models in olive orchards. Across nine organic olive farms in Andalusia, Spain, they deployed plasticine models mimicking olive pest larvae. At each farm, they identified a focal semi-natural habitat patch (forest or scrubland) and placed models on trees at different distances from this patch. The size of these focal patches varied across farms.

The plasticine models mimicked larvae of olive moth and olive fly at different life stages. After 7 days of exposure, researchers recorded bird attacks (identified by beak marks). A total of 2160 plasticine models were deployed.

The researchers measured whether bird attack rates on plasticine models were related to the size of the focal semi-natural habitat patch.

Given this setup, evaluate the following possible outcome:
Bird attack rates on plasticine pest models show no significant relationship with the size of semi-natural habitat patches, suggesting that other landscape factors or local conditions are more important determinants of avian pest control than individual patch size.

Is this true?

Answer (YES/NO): NO